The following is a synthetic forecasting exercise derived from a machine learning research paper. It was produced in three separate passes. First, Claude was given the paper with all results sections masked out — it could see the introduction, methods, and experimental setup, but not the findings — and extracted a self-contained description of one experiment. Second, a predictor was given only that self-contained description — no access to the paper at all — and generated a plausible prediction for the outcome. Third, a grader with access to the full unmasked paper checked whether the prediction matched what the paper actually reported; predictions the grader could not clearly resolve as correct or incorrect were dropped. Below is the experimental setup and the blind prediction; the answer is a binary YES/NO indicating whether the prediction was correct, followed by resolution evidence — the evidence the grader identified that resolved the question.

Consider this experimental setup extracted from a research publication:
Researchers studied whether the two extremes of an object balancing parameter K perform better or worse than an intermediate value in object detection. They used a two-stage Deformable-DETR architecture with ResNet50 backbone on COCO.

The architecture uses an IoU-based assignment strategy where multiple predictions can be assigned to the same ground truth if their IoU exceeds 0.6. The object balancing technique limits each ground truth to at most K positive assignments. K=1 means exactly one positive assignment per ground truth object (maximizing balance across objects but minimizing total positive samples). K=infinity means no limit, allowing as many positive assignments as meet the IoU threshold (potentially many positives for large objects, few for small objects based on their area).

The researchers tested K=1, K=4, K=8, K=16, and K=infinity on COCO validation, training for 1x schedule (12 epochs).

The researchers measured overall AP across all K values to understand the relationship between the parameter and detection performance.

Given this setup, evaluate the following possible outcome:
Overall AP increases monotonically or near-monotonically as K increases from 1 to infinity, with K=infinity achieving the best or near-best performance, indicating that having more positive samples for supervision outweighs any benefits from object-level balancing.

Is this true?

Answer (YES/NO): NO